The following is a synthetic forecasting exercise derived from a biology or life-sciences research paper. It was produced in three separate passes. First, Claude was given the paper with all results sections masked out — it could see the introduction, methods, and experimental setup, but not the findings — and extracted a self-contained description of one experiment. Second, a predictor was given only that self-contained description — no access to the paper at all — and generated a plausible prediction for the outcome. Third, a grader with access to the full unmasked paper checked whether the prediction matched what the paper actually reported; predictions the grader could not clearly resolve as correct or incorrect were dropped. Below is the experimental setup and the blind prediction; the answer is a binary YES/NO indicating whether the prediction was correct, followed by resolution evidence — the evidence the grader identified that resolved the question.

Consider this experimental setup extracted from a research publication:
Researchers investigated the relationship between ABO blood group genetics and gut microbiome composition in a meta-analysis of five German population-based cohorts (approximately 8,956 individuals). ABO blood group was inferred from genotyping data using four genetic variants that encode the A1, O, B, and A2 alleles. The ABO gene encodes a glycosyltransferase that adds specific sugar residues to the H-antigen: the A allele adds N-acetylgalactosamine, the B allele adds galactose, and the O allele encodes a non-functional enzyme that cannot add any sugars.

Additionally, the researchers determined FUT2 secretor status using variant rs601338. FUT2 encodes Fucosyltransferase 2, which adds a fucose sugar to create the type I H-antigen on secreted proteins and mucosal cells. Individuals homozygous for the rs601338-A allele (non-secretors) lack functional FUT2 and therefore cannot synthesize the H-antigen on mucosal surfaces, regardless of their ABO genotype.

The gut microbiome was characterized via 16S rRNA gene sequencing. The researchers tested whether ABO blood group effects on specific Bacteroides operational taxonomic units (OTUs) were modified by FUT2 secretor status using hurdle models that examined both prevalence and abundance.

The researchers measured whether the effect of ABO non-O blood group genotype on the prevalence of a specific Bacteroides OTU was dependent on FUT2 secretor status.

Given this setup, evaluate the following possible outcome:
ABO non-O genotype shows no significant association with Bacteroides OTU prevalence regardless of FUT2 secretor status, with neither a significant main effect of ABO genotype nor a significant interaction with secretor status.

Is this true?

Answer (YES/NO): NO